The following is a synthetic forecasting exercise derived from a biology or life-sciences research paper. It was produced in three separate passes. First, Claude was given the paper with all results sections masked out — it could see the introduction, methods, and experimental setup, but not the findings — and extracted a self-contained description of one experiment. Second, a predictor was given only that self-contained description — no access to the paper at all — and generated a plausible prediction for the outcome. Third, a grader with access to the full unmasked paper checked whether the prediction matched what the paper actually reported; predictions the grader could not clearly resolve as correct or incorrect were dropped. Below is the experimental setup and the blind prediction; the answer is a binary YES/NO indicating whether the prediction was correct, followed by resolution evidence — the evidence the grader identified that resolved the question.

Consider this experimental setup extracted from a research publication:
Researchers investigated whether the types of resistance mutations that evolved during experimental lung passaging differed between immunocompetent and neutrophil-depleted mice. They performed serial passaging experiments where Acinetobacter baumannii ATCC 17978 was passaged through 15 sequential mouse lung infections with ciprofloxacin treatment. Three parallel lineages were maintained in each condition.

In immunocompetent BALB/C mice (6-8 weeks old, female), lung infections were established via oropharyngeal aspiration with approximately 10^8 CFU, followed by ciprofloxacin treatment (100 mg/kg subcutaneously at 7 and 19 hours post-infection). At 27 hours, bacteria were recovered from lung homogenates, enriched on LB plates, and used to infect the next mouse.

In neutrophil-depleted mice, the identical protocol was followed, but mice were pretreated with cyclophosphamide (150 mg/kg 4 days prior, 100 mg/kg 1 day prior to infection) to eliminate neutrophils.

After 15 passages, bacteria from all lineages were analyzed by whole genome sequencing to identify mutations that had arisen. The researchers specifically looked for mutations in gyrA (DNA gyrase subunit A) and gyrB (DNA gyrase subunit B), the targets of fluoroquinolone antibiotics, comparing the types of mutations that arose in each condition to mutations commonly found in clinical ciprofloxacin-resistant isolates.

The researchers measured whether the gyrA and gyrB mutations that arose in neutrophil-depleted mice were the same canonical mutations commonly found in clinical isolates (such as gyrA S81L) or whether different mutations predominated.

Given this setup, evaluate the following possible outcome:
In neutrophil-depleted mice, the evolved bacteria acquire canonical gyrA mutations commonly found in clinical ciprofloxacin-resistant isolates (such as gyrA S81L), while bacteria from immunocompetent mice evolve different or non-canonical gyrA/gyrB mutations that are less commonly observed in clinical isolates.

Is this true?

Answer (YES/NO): NO